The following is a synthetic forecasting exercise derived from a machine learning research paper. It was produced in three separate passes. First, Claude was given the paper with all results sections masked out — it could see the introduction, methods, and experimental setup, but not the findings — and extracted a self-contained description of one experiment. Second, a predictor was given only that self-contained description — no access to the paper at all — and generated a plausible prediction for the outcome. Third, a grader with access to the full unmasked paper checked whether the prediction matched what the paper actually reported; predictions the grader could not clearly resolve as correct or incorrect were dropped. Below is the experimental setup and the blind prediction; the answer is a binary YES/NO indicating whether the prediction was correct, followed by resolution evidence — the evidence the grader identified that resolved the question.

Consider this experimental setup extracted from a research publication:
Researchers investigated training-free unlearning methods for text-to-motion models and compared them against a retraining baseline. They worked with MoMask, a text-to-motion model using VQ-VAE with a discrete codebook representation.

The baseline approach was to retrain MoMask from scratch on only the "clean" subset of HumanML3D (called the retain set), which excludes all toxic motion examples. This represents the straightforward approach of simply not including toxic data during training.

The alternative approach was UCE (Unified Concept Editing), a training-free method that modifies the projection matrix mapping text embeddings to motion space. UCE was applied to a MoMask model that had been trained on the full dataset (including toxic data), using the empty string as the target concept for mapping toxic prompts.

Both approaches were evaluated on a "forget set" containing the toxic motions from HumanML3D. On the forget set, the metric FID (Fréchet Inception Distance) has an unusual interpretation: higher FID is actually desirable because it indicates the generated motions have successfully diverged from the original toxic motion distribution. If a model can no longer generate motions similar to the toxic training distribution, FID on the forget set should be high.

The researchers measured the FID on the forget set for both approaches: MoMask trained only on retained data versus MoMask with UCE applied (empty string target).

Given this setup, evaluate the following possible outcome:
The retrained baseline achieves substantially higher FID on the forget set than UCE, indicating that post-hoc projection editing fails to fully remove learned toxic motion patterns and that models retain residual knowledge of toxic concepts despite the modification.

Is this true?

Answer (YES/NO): NO